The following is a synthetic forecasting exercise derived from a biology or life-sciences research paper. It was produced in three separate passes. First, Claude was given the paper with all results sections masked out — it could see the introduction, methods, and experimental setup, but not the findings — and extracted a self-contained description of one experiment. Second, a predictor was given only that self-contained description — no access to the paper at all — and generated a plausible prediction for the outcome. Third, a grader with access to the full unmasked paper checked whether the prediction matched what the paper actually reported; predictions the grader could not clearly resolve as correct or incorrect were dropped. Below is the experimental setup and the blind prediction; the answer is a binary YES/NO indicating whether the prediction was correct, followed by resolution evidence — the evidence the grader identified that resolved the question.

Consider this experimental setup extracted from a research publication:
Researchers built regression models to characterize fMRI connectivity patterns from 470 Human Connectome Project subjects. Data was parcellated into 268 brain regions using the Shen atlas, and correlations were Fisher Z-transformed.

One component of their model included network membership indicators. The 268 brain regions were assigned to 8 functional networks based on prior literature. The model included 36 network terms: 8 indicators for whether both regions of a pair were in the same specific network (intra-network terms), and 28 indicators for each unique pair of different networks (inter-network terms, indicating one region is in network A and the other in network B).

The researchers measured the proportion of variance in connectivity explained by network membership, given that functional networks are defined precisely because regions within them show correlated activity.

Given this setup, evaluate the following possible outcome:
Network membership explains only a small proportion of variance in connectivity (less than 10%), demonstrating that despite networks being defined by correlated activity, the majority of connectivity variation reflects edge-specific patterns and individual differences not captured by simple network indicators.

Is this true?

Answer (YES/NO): NO